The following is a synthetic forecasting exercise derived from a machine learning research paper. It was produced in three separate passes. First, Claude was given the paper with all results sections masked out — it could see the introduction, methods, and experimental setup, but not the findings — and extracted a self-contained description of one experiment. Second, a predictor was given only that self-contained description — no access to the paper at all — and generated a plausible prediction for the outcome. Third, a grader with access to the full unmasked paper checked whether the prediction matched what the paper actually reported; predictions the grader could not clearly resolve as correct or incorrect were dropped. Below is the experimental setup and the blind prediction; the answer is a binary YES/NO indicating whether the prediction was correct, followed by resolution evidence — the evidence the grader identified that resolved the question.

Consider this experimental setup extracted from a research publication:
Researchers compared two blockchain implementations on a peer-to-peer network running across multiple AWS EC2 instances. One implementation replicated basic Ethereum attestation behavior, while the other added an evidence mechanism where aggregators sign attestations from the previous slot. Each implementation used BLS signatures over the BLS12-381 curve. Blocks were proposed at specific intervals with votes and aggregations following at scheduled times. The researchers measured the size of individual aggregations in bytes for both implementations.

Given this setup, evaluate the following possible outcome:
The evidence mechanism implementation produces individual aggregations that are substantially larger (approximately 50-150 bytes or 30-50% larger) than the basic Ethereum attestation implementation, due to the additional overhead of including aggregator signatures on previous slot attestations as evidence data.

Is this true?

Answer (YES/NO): NO